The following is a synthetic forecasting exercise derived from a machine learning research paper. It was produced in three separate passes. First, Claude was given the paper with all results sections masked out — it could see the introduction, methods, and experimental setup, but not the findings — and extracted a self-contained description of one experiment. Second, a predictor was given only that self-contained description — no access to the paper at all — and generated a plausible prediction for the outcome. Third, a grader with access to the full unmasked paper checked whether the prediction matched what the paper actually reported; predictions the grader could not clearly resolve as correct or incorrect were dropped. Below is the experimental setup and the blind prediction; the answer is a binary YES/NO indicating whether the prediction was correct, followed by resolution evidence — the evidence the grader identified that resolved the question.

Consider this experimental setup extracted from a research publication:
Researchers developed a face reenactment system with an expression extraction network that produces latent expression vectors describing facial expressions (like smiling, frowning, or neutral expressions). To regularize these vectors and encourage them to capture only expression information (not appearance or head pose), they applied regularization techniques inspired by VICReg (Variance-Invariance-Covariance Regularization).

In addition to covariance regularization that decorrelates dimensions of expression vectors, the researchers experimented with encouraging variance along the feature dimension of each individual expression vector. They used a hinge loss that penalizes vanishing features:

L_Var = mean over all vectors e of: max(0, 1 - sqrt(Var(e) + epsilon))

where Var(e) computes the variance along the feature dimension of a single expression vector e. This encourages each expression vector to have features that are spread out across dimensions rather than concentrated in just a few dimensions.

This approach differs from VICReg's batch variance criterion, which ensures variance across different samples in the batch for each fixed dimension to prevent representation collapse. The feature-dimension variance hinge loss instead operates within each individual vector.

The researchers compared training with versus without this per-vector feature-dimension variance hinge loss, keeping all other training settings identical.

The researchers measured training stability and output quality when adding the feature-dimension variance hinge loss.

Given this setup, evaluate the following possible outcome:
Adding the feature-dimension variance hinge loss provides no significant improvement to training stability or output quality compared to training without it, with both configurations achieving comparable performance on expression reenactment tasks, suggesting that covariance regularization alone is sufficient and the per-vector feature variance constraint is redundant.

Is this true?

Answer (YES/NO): NO